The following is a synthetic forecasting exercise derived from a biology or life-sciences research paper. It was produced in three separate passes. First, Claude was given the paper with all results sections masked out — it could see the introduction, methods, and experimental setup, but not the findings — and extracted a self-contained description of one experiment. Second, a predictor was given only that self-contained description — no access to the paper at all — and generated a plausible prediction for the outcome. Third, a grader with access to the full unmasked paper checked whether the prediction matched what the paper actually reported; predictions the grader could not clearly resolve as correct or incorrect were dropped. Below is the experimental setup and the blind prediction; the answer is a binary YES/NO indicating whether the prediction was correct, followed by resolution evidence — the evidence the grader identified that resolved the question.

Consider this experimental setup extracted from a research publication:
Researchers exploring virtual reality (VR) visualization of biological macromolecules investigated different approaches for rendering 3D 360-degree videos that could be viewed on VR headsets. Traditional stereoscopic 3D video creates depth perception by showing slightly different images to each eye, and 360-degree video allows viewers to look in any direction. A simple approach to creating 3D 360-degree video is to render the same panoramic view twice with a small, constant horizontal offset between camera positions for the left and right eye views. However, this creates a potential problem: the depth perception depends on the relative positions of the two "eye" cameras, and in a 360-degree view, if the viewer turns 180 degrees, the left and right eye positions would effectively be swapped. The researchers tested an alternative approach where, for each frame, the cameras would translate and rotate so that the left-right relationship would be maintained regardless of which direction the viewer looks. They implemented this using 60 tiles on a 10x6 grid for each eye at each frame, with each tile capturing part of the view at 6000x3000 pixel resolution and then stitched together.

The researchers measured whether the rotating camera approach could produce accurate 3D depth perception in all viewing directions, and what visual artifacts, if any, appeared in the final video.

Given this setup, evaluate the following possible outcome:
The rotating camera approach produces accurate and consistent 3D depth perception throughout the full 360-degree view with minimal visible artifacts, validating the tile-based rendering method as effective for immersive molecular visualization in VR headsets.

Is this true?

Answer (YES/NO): NO